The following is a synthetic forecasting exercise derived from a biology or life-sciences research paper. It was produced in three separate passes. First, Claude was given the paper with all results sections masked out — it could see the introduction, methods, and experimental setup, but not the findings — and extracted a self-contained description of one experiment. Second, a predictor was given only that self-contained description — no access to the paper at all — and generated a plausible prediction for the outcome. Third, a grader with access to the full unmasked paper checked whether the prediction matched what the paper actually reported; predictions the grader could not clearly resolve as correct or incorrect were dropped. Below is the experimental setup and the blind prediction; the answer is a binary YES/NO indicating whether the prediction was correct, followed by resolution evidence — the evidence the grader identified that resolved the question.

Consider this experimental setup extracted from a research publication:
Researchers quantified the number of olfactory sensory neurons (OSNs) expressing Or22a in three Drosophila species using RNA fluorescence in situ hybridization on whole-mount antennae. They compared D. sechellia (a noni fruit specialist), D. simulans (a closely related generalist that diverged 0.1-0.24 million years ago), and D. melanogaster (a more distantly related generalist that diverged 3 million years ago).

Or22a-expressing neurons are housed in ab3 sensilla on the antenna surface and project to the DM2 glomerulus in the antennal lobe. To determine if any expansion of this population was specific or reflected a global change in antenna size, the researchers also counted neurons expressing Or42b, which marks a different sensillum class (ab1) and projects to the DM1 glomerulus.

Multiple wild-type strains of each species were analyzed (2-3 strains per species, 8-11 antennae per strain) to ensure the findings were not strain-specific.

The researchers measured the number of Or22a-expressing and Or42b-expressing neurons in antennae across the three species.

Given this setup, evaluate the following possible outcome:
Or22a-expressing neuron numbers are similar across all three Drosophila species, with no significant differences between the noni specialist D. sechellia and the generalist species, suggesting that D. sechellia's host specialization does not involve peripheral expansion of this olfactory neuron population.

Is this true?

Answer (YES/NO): NO